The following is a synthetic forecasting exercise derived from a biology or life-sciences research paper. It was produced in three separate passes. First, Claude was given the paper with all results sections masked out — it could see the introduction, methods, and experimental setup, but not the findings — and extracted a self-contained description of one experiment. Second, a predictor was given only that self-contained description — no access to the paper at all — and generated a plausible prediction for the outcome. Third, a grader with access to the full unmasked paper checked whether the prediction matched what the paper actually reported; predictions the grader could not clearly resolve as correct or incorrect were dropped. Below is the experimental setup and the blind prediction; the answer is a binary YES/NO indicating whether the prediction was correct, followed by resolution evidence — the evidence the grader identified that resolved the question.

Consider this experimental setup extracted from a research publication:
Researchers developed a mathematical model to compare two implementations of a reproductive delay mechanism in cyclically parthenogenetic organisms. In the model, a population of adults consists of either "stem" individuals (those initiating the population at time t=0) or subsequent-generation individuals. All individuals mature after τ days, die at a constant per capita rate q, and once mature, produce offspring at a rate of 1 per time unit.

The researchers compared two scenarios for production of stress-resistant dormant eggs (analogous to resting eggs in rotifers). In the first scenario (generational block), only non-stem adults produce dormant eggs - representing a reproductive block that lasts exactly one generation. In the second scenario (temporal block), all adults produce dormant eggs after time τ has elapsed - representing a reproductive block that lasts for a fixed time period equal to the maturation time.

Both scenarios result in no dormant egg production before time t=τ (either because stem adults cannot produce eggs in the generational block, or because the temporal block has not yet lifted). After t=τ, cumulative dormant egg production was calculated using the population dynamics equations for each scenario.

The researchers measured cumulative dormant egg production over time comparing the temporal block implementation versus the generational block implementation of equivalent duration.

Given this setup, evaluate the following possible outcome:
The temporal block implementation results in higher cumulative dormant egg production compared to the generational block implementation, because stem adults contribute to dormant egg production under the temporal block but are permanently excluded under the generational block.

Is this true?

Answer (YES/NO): YES